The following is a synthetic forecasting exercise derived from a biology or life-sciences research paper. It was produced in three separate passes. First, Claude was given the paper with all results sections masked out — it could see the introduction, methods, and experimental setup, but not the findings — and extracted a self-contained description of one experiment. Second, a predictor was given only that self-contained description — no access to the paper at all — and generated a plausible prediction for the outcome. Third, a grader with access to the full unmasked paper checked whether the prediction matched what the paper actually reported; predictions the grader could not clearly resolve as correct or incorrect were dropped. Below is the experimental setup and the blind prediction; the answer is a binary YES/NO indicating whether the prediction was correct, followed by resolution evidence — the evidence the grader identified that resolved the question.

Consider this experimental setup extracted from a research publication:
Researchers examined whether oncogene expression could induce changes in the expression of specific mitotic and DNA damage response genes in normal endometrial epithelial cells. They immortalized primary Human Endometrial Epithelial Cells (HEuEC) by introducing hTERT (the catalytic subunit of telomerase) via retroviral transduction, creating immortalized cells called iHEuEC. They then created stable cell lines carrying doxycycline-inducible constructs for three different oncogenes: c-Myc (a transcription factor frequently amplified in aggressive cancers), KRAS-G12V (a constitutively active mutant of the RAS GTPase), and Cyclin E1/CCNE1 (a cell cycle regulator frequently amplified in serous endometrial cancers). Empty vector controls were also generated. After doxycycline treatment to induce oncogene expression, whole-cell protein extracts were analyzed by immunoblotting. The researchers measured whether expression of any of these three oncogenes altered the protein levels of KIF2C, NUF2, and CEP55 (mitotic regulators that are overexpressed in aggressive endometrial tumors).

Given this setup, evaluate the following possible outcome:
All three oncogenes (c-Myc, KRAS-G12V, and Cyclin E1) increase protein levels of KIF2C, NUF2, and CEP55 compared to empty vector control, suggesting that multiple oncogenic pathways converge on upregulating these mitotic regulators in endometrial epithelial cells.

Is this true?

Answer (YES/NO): NO